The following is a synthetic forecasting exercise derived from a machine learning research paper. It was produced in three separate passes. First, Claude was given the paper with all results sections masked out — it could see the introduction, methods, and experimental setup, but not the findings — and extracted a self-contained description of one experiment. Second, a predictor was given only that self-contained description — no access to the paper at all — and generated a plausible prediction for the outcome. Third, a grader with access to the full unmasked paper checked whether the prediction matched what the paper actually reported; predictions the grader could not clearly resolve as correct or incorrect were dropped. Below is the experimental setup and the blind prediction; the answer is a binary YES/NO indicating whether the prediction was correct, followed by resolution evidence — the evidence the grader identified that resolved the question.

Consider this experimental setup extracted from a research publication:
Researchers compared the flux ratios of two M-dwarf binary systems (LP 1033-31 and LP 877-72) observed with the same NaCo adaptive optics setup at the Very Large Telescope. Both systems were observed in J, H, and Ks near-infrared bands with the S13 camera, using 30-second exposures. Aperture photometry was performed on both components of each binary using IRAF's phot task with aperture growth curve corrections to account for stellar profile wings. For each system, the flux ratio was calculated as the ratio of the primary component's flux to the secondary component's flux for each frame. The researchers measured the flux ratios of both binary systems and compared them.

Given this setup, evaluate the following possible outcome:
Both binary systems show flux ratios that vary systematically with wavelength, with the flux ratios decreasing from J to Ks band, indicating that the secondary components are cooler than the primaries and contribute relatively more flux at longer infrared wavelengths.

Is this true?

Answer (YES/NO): NO